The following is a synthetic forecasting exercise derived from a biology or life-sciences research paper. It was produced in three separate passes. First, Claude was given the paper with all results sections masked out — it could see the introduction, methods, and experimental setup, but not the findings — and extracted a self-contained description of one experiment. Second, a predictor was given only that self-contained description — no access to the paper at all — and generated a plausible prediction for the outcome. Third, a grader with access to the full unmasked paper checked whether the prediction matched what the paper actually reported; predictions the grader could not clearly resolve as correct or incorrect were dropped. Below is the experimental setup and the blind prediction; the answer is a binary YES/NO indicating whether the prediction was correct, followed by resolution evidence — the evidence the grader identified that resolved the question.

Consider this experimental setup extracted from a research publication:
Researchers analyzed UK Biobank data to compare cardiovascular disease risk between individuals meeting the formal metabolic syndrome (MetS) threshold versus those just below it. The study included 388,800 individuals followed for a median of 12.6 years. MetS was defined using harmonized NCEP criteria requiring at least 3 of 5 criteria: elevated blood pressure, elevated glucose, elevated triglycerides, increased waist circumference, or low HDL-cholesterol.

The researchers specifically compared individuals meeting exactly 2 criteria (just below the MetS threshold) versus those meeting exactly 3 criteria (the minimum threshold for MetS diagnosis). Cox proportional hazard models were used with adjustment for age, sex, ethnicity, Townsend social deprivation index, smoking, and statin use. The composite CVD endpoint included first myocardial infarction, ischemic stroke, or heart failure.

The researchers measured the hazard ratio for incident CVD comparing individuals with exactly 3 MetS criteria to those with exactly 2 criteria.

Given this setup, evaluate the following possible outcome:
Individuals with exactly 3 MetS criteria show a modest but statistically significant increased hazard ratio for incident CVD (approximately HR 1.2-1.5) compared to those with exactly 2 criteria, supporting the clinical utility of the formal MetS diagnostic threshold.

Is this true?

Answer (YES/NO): NO